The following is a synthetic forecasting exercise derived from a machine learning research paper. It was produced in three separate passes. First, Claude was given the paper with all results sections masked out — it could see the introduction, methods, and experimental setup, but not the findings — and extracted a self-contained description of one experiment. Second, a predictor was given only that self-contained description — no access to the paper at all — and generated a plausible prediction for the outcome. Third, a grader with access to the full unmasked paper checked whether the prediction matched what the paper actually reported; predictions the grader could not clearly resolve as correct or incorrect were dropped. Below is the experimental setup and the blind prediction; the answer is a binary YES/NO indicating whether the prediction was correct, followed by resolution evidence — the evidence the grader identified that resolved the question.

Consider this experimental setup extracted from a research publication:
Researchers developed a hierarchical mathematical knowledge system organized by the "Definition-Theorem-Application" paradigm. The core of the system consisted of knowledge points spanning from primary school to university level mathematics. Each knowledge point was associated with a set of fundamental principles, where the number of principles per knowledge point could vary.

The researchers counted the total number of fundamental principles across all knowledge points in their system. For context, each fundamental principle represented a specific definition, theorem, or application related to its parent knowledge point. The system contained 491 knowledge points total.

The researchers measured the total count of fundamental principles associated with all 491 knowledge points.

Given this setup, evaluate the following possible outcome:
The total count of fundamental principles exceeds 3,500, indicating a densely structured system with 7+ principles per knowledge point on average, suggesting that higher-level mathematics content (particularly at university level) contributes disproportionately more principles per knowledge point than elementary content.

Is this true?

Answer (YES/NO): NO